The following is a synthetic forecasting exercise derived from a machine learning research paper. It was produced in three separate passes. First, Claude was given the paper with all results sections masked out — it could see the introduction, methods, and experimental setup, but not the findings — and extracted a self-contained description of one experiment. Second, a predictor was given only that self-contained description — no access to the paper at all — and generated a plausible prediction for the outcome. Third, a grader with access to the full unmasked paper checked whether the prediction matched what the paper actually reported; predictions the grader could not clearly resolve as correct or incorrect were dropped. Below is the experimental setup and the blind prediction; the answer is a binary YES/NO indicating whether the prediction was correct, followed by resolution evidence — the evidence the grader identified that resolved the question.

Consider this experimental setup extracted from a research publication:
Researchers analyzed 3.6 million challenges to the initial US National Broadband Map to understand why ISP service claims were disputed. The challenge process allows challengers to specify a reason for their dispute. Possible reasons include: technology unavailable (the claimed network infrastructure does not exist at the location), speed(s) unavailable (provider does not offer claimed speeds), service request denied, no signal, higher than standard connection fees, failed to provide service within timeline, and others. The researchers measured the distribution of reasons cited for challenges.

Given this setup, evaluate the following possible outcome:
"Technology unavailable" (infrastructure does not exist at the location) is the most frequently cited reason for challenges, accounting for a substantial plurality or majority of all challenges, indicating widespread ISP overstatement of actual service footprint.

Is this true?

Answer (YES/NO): YES